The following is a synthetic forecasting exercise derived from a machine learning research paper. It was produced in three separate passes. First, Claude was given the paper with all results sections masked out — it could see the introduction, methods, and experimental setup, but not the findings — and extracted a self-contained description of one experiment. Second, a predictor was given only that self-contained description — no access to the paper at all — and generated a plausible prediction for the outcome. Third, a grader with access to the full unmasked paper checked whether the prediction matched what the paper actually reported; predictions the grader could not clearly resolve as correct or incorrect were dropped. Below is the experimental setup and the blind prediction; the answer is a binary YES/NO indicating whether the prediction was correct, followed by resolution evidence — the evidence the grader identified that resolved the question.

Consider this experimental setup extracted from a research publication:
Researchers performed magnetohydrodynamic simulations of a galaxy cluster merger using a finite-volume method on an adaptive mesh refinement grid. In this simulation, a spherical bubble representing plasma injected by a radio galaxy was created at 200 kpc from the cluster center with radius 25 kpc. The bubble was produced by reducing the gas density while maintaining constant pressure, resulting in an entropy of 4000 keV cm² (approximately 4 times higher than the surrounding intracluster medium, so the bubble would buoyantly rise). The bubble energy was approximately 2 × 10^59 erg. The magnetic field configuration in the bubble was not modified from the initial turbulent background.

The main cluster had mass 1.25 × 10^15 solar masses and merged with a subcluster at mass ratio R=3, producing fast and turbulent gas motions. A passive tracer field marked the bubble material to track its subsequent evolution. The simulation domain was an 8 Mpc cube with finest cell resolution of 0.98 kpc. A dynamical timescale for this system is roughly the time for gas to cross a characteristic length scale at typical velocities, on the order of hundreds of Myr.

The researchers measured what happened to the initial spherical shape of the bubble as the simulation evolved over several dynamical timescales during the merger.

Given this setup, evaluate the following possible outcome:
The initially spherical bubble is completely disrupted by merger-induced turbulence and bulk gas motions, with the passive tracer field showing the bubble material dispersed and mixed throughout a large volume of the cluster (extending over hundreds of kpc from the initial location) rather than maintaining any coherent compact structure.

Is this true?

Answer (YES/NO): NO